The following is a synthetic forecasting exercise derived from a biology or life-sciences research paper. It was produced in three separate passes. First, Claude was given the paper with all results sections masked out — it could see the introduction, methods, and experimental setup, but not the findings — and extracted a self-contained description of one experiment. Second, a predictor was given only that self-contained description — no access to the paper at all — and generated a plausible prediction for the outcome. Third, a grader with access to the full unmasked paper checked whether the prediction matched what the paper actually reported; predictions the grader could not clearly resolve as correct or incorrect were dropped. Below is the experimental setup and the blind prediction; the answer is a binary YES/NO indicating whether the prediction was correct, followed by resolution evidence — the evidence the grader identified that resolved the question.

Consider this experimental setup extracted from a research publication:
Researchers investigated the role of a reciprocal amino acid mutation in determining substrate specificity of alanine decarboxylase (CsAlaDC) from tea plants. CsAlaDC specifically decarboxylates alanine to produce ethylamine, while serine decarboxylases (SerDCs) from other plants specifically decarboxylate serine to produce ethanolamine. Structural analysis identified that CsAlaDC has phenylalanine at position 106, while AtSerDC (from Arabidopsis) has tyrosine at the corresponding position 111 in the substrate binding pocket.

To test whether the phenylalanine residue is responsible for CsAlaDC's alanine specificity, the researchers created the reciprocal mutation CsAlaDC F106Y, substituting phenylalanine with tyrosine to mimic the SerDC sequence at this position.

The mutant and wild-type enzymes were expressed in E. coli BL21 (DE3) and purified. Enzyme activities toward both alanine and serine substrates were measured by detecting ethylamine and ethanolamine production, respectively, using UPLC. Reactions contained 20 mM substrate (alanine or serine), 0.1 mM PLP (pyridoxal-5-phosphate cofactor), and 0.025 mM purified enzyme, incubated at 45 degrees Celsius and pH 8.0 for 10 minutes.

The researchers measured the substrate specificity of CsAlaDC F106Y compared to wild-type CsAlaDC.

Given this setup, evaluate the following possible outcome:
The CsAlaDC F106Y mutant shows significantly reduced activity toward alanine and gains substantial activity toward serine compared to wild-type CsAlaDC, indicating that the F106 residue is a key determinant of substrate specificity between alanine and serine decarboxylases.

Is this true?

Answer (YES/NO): NO